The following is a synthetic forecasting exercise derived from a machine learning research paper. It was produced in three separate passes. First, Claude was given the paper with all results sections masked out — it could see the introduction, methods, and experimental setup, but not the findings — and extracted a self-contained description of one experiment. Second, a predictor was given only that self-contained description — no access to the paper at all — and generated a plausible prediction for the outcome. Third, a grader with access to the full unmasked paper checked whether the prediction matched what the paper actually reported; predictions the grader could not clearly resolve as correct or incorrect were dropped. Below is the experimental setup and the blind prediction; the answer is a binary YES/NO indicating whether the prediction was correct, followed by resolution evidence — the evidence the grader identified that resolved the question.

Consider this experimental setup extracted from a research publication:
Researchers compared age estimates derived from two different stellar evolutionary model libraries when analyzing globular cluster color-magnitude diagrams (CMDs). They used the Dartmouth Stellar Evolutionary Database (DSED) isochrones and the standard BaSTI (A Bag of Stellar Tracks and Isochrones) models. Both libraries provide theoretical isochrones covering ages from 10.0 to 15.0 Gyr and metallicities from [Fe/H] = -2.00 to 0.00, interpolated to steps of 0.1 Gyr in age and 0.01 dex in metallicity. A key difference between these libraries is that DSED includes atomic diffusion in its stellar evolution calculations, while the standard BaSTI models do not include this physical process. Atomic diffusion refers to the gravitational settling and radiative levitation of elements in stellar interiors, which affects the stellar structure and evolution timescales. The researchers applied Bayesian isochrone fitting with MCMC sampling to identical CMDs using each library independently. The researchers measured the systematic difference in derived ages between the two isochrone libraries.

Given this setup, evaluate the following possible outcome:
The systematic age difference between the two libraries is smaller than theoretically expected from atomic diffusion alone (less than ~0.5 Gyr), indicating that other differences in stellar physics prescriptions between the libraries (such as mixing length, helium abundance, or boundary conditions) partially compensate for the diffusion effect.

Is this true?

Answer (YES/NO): NO